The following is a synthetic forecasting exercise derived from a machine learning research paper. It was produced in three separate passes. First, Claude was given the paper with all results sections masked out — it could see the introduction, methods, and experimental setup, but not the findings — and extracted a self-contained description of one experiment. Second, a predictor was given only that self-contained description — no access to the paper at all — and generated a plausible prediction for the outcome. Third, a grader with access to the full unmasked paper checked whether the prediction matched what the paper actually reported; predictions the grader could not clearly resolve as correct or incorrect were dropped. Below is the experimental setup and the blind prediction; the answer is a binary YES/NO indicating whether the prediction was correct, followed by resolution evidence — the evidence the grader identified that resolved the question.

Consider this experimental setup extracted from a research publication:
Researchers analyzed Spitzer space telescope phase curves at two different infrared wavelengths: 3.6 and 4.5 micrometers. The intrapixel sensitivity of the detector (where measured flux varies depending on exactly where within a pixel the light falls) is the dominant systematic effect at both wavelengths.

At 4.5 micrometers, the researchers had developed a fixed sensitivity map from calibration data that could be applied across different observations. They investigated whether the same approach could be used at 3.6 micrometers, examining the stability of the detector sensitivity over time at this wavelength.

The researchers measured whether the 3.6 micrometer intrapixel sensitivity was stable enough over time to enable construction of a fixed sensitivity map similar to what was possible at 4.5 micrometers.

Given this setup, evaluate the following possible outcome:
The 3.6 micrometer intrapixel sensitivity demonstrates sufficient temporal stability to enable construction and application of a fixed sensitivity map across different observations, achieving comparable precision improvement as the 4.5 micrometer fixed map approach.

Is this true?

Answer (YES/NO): NO